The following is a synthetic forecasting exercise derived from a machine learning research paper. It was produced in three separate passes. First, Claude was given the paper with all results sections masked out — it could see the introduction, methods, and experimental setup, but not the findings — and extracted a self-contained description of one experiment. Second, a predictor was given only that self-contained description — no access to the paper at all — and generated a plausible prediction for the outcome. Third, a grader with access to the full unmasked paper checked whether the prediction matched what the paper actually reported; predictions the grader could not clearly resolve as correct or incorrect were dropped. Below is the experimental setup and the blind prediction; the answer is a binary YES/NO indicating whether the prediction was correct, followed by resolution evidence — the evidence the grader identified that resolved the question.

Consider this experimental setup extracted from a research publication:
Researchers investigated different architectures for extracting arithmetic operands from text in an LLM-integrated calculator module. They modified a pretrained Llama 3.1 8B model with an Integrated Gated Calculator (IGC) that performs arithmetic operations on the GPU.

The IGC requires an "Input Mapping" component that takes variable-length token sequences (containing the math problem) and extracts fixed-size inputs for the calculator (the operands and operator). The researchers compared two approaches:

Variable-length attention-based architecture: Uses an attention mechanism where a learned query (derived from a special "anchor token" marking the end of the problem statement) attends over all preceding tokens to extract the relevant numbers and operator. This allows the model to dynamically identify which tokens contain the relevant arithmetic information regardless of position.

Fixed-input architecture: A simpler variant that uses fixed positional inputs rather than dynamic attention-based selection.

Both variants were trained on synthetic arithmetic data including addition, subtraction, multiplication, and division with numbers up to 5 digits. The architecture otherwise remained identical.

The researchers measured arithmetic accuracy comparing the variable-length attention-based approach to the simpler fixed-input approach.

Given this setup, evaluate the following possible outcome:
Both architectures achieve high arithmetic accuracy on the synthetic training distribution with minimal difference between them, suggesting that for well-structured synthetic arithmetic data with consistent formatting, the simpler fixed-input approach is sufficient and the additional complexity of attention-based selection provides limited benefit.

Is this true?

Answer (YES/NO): NO